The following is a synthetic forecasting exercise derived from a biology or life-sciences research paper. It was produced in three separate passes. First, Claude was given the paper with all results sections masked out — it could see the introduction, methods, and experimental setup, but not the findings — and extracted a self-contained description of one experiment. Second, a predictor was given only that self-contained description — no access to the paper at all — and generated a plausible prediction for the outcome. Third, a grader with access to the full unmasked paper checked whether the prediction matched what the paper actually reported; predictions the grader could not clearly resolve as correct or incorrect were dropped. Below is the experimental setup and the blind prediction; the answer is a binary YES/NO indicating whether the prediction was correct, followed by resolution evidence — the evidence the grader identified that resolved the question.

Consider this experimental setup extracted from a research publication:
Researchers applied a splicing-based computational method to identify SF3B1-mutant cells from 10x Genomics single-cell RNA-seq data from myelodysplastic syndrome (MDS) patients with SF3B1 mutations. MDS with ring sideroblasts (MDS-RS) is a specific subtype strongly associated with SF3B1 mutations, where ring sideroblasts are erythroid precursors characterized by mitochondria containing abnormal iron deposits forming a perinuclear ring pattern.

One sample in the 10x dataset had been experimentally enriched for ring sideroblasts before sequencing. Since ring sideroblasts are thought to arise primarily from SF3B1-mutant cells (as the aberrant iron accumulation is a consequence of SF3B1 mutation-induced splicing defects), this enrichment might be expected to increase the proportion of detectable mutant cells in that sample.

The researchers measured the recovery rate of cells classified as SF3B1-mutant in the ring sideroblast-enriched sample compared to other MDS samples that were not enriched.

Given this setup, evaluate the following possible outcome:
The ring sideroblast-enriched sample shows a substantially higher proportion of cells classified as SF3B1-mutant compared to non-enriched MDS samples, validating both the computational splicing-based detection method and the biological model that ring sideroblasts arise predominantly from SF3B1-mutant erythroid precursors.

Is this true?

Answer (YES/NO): NO